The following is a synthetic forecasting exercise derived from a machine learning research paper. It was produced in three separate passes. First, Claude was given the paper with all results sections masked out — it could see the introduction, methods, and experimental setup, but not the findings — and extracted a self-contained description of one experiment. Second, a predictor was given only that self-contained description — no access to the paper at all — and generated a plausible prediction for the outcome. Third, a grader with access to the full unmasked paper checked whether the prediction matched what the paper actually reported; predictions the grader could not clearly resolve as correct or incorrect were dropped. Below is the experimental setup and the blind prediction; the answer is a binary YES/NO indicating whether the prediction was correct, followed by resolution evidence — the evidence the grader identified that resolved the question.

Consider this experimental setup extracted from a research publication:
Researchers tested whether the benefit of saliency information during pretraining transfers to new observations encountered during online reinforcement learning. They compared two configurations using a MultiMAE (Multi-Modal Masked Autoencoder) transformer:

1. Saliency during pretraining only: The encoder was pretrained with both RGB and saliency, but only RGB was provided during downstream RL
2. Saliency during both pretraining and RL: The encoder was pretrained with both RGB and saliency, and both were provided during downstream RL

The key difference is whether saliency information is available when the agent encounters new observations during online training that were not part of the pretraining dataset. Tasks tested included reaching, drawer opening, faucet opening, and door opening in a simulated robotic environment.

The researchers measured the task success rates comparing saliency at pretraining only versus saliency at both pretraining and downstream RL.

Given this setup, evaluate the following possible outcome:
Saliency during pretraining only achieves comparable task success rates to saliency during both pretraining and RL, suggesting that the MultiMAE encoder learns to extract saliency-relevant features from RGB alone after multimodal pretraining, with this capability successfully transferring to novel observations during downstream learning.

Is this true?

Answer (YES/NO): NO